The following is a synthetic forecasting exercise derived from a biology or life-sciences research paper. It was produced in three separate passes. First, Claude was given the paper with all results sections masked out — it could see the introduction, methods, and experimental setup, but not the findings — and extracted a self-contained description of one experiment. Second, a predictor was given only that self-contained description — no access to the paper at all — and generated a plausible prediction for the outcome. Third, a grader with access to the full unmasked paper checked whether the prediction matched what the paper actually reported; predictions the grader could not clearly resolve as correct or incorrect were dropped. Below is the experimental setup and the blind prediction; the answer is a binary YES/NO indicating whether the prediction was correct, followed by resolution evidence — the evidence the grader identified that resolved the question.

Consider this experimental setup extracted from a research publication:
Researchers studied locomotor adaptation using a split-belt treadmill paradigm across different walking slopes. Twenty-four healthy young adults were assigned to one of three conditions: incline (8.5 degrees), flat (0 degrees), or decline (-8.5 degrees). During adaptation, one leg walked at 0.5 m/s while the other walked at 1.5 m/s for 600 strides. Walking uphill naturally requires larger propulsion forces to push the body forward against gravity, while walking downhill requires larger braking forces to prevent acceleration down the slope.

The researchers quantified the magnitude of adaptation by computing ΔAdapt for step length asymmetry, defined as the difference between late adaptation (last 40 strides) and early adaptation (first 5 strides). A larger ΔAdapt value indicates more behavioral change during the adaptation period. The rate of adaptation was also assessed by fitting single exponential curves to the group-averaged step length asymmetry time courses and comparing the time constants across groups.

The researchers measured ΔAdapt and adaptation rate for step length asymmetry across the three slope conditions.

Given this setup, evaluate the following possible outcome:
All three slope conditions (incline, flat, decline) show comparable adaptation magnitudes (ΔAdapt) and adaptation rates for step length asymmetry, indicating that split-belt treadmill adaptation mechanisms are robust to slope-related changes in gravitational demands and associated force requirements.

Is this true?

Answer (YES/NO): NO